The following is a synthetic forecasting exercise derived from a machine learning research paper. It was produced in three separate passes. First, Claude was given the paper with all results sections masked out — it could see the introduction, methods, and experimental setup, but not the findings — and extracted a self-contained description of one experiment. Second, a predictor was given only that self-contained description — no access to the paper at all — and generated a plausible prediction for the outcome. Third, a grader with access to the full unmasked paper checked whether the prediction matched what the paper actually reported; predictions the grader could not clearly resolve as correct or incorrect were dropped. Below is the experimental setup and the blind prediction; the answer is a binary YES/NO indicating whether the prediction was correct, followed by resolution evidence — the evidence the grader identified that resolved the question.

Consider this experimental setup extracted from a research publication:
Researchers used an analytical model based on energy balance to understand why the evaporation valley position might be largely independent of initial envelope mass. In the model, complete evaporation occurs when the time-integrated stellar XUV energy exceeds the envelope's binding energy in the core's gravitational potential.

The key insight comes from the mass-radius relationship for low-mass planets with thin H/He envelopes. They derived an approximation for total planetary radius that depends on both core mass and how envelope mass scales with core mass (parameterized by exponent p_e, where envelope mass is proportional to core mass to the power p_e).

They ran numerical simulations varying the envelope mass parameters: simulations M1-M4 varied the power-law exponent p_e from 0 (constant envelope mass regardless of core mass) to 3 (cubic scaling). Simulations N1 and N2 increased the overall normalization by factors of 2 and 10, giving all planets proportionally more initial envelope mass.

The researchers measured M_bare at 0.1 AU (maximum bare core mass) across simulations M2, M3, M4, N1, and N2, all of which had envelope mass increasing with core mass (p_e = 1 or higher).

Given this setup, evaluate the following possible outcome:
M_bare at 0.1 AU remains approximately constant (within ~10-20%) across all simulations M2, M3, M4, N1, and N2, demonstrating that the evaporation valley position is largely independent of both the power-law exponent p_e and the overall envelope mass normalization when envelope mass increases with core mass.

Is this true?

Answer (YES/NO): YES